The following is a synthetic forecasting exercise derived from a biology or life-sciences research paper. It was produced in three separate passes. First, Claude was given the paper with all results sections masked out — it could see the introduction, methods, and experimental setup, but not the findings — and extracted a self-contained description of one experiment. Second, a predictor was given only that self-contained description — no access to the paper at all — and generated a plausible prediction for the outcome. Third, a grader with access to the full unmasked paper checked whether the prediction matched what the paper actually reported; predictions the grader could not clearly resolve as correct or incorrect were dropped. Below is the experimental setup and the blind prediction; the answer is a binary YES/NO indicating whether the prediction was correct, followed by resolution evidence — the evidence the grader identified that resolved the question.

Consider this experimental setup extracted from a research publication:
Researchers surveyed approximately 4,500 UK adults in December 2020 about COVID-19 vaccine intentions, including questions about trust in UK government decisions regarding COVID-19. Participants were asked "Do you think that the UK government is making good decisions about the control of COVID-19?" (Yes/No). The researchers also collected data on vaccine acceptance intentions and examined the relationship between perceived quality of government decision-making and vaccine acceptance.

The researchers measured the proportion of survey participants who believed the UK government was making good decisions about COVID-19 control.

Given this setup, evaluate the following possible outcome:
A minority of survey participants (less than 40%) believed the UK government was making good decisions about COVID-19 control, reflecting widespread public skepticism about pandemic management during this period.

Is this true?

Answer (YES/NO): YES